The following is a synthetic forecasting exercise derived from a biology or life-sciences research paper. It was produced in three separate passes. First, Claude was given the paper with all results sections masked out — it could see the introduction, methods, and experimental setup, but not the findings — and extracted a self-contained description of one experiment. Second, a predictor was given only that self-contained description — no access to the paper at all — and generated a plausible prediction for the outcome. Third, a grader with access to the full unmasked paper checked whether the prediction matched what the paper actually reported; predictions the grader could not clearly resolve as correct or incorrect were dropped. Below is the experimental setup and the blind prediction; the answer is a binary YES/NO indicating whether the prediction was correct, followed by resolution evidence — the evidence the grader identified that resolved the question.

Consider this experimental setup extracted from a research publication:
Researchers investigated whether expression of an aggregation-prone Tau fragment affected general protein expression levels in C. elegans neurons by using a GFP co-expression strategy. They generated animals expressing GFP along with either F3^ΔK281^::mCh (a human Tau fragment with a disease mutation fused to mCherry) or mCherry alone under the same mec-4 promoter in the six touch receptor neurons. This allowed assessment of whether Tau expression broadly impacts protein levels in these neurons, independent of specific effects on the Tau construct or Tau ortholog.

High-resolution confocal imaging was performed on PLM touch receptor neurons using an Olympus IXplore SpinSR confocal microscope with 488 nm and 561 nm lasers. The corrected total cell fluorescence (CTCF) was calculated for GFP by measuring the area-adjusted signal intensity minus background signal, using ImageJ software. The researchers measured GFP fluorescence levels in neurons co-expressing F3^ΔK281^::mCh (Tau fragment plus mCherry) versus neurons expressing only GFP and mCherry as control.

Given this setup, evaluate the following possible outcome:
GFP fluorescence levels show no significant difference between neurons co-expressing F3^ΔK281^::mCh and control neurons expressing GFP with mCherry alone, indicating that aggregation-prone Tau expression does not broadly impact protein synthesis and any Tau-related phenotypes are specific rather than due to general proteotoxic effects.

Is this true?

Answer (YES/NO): YES